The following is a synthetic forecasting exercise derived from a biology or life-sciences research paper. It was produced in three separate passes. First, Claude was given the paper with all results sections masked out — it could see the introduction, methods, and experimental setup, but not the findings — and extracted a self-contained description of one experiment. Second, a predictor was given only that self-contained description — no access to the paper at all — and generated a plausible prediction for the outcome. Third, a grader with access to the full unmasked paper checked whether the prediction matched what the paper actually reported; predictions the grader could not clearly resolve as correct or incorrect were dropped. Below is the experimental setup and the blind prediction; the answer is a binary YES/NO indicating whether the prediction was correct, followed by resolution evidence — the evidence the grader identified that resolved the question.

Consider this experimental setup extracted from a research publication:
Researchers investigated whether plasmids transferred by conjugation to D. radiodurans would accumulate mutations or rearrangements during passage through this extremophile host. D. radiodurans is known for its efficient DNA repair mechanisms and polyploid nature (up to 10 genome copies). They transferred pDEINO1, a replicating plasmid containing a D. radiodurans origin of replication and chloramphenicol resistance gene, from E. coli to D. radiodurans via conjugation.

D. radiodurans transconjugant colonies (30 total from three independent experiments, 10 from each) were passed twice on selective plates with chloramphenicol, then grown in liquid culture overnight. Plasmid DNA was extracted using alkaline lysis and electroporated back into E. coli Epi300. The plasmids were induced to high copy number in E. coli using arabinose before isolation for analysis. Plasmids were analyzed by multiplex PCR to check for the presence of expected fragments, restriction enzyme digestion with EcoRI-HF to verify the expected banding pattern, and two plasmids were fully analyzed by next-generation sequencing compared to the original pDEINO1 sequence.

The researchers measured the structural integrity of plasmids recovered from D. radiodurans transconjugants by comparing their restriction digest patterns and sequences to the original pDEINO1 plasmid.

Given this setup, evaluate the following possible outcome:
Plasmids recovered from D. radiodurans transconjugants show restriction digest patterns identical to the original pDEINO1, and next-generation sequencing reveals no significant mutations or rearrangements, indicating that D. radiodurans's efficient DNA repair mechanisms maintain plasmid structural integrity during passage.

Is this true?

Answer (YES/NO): YES